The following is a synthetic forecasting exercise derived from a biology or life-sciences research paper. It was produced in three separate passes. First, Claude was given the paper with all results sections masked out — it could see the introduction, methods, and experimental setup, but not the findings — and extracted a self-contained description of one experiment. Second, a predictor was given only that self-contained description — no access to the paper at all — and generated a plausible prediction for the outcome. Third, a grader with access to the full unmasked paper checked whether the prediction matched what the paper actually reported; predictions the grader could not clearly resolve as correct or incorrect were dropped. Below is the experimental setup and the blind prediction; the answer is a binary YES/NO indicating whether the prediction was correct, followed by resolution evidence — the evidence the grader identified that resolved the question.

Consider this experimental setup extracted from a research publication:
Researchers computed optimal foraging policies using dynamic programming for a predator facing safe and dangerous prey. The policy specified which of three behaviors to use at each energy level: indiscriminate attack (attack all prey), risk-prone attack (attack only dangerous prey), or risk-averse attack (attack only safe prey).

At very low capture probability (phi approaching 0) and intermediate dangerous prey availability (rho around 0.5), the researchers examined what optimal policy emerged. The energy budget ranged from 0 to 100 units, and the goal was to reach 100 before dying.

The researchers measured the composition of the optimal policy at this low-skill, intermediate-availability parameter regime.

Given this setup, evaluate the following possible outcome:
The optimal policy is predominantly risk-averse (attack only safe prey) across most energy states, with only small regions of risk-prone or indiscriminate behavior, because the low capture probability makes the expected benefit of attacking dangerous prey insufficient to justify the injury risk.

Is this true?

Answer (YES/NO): NO